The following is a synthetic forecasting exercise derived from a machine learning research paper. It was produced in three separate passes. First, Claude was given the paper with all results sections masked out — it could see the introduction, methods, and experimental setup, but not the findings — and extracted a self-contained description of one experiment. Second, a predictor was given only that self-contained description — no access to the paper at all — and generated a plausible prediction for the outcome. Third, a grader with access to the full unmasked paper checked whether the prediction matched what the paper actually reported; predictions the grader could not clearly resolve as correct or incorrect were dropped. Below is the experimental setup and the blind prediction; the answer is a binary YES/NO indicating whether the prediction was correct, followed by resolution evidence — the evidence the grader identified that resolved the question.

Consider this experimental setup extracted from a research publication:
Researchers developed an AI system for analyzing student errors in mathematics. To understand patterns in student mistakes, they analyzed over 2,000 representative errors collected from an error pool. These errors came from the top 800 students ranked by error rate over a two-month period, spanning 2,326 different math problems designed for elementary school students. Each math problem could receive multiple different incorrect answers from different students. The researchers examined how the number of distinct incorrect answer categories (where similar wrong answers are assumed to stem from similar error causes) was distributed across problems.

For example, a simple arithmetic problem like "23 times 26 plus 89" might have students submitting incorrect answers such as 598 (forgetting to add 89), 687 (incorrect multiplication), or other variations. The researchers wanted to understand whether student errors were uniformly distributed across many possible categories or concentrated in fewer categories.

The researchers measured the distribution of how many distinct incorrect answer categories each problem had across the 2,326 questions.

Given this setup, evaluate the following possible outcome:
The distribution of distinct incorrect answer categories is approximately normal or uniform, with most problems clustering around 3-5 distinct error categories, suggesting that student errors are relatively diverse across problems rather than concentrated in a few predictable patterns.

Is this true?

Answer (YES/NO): NO